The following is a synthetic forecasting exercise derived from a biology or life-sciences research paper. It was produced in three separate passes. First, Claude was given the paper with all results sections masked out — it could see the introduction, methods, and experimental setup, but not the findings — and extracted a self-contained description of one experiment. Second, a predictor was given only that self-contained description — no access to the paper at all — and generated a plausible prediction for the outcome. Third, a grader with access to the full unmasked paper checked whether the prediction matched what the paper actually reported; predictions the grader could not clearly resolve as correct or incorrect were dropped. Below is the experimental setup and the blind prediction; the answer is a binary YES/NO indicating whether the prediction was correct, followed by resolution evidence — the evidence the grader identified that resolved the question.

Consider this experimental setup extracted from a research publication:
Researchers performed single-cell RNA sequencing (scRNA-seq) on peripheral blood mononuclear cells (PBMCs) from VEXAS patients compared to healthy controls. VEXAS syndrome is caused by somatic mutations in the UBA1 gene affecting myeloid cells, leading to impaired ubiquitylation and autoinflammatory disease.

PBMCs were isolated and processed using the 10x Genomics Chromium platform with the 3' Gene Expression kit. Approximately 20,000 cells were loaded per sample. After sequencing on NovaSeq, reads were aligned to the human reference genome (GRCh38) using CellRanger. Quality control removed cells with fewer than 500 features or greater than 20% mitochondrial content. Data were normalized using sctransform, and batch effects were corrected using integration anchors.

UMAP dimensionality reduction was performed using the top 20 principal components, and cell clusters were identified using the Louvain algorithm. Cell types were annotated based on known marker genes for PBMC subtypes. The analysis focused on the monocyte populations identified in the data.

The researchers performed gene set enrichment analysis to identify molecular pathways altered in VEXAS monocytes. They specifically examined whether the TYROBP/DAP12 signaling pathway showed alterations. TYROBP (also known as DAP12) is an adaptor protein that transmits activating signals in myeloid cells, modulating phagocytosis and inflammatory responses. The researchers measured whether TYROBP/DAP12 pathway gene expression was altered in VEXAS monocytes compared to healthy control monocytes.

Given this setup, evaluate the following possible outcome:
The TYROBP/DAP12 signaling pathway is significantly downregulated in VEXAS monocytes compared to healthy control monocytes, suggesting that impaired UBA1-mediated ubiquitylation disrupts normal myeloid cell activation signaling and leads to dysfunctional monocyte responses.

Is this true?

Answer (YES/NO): YES